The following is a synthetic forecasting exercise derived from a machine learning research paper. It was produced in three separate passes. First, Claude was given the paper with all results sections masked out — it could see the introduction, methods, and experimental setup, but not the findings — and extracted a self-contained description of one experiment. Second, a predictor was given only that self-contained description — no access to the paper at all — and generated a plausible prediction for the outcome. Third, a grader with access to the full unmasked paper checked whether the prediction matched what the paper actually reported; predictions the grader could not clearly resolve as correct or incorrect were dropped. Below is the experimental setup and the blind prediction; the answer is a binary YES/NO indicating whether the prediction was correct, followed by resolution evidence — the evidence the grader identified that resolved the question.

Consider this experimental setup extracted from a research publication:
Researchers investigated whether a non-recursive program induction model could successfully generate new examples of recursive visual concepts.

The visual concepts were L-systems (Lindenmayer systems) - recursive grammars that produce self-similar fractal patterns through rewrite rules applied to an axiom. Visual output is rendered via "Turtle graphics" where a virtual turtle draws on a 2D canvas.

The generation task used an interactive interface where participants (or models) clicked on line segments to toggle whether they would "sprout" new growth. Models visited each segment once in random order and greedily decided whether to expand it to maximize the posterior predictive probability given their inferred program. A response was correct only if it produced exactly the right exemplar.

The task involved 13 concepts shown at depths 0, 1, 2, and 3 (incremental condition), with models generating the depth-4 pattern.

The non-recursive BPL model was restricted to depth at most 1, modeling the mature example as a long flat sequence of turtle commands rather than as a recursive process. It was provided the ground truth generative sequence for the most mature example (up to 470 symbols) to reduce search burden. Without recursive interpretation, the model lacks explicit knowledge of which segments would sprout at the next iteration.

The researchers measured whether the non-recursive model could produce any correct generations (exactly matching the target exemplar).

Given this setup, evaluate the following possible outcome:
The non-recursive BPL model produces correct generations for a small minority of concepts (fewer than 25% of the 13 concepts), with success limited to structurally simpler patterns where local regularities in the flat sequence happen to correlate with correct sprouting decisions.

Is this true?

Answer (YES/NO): NO